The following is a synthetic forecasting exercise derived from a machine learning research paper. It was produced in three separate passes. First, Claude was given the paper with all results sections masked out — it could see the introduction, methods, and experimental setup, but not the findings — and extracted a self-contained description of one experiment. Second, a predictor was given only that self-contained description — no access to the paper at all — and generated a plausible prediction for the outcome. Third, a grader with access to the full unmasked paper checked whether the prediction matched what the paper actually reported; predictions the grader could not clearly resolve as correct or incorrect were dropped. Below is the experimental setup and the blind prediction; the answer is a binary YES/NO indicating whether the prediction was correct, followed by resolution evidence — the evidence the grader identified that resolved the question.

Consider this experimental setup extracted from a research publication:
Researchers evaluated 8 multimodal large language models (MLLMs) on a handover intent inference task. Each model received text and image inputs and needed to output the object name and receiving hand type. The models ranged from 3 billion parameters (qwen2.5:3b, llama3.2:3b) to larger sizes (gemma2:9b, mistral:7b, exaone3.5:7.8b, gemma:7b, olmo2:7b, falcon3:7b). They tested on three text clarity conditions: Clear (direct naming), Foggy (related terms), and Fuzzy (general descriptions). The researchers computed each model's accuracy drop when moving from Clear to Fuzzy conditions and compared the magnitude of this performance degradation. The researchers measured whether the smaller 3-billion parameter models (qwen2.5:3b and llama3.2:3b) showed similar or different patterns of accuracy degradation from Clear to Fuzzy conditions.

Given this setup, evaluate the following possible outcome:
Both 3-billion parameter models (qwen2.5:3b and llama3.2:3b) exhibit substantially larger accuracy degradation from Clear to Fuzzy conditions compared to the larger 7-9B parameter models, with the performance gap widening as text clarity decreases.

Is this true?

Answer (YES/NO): NO